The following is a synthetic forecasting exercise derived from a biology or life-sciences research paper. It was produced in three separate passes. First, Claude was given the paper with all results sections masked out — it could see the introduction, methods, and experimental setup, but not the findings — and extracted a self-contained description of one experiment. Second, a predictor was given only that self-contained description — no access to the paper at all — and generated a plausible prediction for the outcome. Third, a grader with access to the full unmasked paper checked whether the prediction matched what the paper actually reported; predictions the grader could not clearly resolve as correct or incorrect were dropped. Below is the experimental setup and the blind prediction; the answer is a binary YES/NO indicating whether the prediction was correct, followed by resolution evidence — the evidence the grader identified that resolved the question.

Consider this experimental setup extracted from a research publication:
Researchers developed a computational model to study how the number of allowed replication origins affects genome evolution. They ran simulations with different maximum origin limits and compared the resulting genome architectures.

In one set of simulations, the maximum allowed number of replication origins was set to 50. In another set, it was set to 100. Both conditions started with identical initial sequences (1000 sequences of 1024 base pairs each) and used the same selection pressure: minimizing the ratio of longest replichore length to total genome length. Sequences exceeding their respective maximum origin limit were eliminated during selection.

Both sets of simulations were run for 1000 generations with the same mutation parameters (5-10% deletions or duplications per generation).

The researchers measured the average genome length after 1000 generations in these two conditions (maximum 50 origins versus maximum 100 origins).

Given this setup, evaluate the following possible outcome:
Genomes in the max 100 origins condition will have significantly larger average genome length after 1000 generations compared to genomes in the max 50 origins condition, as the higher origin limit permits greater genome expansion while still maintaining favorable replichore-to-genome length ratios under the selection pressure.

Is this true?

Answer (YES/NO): YES